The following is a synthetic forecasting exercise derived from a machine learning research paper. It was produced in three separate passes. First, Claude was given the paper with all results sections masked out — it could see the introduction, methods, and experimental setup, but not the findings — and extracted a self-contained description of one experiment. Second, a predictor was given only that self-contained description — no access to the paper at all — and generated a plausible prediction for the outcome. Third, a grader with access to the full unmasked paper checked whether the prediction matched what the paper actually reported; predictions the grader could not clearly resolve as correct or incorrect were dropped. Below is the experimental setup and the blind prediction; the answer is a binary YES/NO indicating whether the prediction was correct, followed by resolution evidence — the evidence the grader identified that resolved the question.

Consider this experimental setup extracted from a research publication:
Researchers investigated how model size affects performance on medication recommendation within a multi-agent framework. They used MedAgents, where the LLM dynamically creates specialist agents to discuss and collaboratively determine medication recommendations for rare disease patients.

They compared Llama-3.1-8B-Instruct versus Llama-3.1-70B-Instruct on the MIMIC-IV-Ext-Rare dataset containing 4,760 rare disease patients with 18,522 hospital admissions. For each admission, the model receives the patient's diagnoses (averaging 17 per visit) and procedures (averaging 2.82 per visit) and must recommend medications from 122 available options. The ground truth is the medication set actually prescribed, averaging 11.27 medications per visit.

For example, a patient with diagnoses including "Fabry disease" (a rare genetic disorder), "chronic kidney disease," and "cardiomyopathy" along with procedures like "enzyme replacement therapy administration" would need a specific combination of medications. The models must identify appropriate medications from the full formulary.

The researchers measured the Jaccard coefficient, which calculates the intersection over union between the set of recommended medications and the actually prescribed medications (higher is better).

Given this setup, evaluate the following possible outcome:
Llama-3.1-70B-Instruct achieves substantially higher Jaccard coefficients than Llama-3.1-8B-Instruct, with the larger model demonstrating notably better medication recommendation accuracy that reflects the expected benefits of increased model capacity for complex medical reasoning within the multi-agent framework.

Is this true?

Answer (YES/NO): NO